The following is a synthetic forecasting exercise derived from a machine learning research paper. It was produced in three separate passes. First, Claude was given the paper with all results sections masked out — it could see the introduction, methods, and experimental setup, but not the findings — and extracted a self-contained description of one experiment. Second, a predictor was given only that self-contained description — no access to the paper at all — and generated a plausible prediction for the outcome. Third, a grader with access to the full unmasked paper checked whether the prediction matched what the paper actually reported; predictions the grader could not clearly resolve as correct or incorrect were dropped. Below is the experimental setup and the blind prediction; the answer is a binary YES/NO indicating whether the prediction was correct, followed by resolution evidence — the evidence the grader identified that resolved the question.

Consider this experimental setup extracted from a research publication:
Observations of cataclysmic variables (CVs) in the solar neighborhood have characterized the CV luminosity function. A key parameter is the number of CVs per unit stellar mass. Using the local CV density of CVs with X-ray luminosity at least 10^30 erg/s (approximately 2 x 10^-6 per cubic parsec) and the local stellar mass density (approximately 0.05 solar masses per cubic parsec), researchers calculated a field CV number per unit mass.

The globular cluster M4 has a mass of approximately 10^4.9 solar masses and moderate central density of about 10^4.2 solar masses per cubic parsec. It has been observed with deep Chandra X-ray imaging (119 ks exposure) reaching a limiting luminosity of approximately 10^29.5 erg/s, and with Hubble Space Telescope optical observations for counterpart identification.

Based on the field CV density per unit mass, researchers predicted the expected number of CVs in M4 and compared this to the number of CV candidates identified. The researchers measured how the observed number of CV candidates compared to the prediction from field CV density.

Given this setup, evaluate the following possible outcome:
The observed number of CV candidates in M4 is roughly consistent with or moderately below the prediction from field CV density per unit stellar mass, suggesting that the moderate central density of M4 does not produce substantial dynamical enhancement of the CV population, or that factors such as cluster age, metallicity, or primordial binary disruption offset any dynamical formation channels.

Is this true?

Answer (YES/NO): YES